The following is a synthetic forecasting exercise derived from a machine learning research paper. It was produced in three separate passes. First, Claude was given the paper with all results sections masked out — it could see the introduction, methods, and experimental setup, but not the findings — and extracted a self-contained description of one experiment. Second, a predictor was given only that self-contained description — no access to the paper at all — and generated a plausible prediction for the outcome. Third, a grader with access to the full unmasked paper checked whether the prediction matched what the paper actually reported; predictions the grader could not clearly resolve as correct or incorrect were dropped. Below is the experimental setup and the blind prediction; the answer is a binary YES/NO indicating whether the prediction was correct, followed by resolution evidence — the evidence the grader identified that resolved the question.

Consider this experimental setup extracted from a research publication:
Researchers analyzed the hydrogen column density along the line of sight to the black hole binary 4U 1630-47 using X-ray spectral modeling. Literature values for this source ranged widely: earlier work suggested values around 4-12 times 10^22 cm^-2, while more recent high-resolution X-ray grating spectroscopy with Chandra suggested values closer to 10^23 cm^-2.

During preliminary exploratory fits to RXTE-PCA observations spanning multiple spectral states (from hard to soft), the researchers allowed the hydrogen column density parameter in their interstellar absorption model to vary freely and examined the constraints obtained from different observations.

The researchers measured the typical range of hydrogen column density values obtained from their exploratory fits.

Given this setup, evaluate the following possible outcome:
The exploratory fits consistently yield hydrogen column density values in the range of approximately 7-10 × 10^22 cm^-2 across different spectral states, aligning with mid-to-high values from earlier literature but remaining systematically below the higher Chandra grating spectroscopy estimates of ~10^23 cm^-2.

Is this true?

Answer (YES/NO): NO